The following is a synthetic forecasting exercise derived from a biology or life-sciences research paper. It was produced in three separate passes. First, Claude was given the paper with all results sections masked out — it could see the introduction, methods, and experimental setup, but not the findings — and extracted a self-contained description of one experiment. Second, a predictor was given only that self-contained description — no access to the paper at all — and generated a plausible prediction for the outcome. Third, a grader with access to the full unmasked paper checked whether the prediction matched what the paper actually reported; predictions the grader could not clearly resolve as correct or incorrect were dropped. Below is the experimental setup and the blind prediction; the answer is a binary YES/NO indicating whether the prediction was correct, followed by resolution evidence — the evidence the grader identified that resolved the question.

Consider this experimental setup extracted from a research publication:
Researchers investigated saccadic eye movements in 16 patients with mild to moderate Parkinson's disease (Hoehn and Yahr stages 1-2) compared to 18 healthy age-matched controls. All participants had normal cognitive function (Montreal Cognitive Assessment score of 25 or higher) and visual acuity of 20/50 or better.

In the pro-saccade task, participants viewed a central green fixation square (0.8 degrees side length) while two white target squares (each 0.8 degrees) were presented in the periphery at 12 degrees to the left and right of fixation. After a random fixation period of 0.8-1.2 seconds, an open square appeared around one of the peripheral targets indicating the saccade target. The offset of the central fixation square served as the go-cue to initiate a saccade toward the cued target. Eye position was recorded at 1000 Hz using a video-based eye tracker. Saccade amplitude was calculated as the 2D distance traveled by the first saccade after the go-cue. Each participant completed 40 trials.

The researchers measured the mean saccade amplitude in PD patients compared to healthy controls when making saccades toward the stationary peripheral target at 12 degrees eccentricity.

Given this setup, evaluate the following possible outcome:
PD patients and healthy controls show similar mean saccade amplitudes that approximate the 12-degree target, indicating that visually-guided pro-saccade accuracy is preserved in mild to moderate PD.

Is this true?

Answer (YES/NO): NO